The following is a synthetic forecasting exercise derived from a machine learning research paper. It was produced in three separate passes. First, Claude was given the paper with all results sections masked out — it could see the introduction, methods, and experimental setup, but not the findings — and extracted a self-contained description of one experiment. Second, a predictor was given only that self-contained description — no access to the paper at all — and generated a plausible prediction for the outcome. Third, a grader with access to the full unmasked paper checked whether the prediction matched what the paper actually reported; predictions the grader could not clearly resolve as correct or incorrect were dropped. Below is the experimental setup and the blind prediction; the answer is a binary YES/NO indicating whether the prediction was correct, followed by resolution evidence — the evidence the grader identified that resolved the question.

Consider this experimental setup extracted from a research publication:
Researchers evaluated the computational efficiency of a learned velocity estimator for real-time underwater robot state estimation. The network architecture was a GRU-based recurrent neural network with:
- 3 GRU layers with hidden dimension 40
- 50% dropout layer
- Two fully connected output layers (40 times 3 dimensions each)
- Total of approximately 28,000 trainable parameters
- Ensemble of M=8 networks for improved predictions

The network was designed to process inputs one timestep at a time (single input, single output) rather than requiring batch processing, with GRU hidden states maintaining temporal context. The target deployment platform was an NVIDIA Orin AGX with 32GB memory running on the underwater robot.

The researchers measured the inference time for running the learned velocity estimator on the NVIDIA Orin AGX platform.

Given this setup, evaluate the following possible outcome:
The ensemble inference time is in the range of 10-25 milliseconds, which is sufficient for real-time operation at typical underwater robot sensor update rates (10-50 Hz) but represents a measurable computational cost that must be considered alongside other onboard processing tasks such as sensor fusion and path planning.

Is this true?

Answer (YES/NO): NO